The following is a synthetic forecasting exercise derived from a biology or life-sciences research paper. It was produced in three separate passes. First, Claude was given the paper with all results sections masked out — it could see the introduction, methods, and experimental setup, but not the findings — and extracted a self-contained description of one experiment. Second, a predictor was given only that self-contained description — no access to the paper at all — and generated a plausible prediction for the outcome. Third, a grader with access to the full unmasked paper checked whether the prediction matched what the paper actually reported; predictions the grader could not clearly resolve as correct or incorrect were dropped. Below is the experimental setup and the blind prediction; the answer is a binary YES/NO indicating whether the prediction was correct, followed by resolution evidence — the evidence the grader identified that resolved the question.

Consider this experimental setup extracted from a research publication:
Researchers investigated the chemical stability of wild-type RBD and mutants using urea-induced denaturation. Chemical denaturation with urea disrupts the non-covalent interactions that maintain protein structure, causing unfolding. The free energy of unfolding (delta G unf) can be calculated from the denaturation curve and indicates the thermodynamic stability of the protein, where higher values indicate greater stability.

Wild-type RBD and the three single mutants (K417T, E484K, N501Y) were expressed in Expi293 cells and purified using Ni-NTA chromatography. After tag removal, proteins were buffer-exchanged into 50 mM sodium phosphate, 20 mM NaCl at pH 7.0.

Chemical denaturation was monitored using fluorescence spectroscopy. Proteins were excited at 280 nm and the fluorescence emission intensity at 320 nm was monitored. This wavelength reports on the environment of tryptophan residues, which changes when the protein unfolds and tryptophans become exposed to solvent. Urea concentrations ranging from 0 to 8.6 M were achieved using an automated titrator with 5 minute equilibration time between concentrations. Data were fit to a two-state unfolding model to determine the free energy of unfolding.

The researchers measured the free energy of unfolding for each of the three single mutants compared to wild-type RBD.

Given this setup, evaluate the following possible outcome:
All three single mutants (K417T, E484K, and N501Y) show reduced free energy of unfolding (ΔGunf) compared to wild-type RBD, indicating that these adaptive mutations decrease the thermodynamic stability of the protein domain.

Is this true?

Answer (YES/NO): NO